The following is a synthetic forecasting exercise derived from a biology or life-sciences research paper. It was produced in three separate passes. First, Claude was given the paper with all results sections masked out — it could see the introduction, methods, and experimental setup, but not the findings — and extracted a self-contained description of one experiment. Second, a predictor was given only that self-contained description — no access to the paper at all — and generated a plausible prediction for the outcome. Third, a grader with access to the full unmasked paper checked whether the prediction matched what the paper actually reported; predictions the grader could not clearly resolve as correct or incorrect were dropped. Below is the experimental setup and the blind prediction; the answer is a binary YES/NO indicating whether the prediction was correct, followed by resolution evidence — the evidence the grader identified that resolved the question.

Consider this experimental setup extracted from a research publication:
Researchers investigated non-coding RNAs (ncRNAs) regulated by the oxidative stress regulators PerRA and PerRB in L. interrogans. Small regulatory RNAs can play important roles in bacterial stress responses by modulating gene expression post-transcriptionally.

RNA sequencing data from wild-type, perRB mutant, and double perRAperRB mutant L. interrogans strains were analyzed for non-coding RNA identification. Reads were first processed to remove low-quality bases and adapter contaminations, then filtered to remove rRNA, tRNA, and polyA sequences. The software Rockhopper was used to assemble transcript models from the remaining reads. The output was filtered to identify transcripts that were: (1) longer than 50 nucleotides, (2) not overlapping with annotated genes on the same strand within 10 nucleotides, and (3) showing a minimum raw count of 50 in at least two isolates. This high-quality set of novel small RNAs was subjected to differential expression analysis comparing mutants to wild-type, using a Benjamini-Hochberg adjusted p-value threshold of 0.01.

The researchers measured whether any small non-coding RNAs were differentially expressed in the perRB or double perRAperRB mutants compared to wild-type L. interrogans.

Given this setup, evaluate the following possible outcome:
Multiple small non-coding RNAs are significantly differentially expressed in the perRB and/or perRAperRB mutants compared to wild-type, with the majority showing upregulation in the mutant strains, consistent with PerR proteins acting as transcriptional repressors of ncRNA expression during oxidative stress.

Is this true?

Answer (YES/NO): NO